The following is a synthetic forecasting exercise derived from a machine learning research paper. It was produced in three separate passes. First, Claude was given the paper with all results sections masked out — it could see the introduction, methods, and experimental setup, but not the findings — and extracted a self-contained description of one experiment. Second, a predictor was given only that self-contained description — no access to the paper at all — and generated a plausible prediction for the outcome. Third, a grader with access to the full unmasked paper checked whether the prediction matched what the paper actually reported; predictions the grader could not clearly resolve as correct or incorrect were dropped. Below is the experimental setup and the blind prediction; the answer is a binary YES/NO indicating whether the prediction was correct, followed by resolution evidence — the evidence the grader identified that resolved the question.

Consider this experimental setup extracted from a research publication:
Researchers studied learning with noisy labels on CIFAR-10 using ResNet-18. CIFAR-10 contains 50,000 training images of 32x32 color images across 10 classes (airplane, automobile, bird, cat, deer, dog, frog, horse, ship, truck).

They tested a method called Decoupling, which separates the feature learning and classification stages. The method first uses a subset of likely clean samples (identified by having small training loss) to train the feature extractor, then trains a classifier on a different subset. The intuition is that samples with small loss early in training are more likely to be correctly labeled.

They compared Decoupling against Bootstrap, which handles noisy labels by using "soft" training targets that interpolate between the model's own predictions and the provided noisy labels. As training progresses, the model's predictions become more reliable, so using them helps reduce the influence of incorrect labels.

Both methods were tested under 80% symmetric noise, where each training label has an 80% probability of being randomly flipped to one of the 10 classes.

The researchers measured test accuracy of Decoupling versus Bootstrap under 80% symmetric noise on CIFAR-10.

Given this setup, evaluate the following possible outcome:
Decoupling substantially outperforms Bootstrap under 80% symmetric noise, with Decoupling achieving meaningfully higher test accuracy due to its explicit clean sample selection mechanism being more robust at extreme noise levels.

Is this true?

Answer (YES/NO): NO